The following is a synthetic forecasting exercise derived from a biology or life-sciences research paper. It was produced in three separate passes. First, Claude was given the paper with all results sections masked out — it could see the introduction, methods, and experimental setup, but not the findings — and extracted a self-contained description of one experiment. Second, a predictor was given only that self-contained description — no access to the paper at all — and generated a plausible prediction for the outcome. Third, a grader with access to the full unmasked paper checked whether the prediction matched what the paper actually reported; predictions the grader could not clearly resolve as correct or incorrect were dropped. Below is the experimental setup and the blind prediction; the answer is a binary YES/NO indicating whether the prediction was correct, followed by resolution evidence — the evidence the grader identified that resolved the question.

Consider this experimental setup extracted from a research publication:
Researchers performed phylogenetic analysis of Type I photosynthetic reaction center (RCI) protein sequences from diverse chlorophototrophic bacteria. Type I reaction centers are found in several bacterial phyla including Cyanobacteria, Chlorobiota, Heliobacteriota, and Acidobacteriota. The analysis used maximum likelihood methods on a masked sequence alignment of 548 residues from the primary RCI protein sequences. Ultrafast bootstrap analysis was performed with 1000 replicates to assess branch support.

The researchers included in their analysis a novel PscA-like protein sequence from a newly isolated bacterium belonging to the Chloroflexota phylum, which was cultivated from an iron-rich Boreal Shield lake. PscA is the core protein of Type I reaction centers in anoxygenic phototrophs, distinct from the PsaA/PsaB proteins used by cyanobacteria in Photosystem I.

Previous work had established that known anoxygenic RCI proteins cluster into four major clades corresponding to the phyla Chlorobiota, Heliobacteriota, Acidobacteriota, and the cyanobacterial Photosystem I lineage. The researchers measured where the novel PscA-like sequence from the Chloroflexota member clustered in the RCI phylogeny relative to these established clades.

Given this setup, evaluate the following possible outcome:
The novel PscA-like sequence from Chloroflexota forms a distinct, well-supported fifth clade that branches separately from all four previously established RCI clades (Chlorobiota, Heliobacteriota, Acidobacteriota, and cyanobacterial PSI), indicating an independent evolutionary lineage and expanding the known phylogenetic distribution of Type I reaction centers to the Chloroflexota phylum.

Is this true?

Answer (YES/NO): YES